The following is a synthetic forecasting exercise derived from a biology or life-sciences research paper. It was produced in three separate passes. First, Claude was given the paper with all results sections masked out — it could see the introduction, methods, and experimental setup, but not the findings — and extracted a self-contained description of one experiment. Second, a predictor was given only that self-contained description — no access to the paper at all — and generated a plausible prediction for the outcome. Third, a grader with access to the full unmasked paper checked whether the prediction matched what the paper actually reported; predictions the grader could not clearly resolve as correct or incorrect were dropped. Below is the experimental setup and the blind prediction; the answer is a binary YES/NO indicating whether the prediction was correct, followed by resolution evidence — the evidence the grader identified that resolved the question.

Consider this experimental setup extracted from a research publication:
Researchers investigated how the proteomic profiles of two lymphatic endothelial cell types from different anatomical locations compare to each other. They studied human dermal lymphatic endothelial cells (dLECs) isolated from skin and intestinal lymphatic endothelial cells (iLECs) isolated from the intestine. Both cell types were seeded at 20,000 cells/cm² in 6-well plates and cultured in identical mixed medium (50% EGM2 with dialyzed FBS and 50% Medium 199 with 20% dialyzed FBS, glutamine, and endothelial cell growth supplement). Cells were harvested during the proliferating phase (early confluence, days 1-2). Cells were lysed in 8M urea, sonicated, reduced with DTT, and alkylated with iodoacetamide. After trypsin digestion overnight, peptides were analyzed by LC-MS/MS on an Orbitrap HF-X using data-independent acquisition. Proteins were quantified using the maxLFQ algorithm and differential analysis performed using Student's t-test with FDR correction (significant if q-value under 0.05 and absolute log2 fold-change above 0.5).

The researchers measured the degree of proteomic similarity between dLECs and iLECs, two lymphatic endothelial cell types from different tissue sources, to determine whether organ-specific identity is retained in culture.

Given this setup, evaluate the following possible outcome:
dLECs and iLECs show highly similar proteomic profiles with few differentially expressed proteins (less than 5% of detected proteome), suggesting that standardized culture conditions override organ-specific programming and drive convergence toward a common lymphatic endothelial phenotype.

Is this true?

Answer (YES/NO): NO